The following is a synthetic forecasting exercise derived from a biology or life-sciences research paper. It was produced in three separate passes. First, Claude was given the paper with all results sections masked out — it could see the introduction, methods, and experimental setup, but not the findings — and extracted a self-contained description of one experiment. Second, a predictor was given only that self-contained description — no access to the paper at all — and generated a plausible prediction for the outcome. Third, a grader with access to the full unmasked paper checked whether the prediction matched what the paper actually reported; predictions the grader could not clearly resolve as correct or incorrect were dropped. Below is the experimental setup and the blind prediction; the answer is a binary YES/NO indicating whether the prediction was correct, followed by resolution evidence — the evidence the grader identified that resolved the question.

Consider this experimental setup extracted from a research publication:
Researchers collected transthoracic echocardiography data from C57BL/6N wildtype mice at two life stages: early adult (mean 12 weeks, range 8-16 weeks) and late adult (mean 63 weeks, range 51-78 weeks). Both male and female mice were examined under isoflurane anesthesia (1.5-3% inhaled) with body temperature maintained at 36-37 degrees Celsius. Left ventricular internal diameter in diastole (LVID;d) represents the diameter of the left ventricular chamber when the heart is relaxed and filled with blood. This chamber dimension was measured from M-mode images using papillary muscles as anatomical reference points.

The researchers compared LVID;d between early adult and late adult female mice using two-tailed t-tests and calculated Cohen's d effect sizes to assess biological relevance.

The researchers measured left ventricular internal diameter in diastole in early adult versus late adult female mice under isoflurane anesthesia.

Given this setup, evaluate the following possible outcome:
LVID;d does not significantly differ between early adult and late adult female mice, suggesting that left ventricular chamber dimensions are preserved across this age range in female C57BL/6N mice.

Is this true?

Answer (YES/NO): NO